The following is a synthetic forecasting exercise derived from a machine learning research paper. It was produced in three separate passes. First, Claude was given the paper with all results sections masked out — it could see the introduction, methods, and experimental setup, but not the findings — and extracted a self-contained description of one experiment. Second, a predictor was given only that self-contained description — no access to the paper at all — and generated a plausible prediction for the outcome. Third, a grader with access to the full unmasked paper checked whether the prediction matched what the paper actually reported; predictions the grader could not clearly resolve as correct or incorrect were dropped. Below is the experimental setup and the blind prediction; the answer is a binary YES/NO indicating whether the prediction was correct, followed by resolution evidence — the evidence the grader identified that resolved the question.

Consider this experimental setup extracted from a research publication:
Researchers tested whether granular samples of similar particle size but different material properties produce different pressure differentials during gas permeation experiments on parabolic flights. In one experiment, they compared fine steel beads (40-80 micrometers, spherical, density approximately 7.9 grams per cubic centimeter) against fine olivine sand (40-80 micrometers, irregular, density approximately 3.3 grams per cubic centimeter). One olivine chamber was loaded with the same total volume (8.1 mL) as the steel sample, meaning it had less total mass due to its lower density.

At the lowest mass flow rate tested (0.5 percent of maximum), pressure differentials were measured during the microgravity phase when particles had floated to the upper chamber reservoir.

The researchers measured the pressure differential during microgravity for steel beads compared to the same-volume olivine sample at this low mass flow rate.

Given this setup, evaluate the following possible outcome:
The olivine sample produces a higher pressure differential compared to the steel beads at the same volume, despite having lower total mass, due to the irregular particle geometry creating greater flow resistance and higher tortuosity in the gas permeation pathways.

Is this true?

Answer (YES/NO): NO